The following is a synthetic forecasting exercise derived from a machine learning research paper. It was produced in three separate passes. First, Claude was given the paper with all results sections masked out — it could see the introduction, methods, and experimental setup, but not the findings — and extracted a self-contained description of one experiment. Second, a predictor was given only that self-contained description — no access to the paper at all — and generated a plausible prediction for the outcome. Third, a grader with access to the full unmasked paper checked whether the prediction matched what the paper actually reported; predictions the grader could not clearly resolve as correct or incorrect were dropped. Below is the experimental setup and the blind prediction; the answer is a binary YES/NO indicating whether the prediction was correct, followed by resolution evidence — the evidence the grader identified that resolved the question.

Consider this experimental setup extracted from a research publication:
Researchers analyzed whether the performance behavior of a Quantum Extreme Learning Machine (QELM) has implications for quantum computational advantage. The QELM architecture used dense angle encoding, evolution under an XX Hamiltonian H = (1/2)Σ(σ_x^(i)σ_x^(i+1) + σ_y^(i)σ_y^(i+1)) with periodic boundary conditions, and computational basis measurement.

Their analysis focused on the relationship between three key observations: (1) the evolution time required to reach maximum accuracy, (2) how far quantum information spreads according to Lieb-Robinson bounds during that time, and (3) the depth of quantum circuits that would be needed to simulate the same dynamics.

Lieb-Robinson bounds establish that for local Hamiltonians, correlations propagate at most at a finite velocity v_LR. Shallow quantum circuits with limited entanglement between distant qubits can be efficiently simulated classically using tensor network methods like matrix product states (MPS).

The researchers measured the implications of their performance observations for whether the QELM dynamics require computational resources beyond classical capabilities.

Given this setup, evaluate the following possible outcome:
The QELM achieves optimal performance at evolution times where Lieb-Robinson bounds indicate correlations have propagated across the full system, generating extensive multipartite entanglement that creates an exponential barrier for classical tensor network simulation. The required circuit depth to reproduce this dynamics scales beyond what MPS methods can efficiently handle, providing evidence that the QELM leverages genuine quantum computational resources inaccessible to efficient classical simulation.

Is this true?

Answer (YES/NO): NO